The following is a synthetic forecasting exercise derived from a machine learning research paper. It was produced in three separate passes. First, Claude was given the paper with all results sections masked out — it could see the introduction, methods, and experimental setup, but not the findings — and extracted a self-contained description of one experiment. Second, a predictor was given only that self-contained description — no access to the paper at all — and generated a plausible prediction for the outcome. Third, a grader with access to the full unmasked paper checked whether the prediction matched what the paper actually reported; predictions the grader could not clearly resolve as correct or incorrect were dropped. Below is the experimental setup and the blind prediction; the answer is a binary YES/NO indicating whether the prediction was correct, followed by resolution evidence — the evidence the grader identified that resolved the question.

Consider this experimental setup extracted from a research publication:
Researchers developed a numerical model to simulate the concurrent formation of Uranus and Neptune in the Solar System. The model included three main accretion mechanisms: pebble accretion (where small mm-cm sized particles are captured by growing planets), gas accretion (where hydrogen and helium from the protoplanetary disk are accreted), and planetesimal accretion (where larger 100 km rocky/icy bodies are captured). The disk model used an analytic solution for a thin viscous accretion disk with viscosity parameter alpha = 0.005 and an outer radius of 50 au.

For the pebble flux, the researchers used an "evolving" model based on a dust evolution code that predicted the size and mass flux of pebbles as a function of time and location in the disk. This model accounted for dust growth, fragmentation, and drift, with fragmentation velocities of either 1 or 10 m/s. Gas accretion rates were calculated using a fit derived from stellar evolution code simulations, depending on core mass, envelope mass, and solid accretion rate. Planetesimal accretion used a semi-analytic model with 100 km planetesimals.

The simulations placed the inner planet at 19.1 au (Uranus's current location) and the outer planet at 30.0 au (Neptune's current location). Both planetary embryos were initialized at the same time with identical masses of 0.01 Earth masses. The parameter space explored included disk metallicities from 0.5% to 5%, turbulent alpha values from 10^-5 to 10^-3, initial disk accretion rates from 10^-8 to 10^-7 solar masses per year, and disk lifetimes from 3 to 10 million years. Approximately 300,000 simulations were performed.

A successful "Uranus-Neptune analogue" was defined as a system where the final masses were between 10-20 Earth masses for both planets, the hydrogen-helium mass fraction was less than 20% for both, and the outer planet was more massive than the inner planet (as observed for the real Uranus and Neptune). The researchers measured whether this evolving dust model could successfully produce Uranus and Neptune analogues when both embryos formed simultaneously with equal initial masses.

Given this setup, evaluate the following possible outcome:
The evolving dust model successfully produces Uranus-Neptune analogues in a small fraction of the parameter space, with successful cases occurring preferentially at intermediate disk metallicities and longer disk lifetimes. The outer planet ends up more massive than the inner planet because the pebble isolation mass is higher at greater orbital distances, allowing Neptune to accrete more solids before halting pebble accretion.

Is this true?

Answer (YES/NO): NO